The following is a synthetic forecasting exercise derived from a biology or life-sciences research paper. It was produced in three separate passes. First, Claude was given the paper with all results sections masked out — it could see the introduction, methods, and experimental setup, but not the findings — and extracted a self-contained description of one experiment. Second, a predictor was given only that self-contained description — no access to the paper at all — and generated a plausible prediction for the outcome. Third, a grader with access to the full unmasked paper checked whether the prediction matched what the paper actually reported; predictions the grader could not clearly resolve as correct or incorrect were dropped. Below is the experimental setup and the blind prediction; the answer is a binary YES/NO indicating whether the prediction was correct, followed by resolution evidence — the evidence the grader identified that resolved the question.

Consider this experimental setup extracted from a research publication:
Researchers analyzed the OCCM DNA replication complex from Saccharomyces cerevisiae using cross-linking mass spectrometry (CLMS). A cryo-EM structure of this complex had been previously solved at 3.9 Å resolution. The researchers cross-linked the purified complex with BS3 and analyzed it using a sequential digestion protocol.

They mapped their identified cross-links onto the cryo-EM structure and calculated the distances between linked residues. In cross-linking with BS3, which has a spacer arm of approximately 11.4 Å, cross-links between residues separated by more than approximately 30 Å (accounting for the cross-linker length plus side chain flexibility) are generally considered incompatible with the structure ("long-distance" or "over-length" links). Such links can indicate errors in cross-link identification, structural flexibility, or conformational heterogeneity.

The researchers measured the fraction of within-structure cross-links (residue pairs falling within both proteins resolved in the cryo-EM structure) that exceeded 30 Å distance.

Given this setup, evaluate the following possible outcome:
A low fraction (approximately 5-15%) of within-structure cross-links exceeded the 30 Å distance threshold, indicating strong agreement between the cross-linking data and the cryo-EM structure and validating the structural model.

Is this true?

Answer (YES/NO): YES